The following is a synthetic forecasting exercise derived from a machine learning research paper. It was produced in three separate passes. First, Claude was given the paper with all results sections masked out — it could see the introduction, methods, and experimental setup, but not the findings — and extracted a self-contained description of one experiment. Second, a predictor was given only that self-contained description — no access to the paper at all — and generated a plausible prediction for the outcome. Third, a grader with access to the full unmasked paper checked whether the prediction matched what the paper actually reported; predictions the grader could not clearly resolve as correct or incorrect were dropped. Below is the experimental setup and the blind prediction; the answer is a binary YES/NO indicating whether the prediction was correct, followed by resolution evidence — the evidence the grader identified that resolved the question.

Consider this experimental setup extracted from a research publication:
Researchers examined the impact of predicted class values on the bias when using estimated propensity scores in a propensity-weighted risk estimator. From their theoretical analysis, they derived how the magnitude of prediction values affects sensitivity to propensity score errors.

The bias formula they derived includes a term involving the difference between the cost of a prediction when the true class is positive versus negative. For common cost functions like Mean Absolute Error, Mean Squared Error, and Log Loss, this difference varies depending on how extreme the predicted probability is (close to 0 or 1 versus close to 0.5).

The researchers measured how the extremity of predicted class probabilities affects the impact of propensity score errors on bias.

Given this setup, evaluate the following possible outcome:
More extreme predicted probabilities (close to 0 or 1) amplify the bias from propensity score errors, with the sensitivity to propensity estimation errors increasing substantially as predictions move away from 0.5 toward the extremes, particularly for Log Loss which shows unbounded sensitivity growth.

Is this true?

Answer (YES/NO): YES